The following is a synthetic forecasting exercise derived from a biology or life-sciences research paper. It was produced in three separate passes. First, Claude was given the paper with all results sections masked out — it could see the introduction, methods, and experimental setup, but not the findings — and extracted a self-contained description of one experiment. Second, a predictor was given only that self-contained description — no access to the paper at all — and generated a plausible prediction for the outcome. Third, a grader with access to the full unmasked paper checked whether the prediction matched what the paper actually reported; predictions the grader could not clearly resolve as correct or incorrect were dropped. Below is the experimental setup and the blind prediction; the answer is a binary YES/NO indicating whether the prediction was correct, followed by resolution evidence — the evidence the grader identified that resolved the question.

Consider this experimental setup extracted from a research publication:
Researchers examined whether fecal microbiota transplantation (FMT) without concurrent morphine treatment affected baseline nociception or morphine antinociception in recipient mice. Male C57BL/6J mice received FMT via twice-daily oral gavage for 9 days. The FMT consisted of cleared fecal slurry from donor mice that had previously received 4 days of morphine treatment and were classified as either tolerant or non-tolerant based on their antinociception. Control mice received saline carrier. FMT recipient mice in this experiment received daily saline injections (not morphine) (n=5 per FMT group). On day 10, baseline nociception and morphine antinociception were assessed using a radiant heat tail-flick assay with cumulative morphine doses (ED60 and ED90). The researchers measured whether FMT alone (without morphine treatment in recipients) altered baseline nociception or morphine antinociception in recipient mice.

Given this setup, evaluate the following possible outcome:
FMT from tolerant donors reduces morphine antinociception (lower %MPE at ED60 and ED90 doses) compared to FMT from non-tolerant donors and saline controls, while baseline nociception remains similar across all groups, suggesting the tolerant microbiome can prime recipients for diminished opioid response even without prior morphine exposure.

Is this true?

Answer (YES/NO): NO